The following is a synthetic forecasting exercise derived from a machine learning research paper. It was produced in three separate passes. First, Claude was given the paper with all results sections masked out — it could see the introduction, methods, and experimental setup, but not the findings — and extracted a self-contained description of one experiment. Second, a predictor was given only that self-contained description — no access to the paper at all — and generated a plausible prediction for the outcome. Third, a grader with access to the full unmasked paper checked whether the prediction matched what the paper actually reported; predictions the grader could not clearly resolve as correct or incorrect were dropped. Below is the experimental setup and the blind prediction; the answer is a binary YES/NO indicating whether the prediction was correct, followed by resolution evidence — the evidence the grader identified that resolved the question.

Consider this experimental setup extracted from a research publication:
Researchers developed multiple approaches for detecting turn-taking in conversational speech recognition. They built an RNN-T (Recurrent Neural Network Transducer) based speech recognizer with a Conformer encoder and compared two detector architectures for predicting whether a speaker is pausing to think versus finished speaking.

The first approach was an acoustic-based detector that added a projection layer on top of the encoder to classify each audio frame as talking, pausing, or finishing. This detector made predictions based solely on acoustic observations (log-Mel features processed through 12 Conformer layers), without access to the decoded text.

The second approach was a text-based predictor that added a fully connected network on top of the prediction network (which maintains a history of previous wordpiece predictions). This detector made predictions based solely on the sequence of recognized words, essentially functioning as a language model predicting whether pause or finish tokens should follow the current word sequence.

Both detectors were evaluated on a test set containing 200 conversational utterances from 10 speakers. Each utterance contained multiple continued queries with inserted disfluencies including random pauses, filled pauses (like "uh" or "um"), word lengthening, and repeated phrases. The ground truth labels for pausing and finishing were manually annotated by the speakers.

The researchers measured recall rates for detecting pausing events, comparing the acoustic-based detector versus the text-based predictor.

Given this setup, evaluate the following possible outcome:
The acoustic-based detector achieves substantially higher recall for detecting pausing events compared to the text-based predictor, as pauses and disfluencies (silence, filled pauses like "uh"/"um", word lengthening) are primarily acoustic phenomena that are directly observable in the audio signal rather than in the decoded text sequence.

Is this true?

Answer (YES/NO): YES